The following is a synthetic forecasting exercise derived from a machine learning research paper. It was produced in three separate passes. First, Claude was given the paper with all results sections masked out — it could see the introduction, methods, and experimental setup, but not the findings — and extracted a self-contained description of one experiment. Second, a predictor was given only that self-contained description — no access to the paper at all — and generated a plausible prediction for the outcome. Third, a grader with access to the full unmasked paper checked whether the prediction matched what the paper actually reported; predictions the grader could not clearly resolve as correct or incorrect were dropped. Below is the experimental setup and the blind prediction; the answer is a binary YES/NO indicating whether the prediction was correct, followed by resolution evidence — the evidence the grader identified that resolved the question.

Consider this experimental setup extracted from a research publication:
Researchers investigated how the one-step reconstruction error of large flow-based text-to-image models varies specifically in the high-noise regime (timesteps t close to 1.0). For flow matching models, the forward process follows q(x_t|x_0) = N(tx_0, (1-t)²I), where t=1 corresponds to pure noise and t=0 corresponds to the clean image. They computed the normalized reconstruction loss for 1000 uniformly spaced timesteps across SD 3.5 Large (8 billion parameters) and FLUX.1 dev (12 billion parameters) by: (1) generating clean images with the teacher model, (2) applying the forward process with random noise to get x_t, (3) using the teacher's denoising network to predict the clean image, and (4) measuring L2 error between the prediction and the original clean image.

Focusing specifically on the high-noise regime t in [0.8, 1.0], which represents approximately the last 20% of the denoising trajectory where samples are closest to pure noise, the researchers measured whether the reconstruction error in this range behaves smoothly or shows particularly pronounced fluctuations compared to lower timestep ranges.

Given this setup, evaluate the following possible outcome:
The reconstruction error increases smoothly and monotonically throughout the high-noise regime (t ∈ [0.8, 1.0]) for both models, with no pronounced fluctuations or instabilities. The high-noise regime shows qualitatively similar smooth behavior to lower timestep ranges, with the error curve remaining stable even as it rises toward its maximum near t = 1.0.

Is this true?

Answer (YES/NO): NO